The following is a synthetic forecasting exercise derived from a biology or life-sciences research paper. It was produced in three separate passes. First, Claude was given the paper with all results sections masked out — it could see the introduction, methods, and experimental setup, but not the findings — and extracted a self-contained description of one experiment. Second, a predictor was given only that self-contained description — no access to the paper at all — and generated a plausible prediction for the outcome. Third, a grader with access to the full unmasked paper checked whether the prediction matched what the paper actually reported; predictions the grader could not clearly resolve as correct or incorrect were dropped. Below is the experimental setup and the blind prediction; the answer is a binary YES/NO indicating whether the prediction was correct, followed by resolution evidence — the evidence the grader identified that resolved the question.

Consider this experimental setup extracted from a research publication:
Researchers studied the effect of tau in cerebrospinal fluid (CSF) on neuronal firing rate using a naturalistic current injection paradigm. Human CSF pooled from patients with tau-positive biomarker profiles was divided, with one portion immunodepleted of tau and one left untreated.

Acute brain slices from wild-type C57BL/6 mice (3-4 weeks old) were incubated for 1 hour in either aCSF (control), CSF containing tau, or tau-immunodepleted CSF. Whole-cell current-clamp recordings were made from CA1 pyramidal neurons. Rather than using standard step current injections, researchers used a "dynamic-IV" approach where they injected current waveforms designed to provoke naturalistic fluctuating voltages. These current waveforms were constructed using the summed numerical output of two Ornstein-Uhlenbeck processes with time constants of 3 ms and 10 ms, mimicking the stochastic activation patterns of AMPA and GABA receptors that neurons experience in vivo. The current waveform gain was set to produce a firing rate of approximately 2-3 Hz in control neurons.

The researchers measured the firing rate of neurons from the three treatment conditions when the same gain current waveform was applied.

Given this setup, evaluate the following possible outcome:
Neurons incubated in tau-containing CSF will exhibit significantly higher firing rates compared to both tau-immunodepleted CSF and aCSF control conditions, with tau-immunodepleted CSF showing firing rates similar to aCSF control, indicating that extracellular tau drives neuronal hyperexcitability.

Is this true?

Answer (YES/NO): YES